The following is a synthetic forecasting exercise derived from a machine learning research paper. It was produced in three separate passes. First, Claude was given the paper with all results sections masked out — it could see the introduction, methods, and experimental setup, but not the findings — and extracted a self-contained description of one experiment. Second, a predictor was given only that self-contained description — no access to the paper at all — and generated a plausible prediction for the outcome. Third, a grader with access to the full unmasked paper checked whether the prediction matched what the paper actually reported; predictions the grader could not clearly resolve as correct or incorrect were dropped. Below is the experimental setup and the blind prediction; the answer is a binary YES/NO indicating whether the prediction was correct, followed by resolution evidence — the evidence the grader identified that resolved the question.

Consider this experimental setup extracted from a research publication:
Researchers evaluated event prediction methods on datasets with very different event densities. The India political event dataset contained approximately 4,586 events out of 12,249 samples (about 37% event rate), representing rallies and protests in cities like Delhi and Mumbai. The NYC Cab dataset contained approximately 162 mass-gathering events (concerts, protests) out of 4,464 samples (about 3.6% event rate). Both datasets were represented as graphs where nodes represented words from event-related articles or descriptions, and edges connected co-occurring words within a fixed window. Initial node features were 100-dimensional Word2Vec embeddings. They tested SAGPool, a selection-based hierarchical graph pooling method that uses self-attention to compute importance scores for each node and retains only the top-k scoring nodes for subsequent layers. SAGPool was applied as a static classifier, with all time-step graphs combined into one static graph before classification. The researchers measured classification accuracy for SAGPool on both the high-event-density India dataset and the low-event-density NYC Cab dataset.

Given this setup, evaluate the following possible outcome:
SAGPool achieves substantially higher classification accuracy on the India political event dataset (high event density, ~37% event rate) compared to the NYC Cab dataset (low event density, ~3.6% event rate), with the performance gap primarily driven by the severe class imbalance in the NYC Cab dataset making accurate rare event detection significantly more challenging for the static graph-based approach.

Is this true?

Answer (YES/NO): NO